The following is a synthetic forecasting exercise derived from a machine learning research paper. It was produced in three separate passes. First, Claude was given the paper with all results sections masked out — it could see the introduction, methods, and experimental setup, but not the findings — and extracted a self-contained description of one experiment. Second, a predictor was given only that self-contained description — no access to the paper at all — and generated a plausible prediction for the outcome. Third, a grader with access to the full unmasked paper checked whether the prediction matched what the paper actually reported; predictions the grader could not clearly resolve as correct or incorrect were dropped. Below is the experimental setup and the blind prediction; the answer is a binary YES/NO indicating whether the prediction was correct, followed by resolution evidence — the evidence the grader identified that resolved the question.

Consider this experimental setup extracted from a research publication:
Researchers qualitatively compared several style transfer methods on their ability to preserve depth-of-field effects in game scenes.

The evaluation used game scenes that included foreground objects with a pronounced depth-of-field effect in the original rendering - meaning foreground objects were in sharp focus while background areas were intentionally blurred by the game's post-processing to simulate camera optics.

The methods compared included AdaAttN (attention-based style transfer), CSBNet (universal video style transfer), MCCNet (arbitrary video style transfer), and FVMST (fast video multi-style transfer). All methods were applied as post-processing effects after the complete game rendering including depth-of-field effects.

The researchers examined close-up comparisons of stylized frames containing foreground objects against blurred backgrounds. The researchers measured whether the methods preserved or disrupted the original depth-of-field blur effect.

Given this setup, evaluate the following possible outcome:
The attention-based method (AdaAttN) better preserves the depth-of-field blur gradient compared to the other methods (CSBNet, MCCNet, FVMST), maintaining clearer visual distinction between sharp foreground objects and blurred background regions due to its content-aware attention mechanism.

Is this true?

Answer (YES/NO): NO